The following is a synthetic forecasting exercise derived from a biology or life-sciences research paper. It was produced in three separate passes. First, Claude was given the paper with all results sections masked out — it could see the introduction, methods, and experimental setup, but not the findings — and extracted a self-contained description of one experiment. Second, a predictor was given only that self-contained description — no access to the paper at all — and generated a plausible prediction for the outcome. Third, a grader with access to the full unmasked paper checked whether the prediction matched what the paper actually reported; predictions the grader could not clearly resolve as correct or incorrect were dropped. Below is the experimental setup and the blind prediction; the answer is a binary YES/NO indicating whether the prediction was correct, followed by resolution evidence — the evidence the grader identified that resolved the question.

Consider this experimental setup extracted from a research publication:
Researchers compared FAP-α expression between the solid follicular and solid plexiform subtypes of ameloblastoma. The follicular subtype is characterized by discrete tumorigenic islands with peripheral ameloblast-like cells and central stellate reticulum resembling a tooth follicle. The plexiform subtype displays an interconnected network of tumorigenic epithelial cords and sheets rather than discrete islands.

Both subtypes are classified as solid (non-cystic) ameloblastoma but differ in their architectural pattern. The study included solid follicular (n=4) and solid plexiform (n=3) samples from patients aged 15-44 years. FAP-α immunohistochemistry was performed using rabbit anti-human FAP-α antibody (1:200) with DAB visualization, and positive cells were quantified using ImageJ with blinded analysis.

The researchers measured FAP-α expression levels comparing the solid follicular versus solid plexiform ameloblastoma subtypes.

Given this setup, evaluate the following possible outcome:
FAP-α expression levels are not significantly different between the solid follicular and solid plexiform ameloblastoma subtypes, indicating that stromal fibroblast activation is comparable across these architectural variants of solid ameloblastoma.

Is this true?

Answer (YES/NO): NO